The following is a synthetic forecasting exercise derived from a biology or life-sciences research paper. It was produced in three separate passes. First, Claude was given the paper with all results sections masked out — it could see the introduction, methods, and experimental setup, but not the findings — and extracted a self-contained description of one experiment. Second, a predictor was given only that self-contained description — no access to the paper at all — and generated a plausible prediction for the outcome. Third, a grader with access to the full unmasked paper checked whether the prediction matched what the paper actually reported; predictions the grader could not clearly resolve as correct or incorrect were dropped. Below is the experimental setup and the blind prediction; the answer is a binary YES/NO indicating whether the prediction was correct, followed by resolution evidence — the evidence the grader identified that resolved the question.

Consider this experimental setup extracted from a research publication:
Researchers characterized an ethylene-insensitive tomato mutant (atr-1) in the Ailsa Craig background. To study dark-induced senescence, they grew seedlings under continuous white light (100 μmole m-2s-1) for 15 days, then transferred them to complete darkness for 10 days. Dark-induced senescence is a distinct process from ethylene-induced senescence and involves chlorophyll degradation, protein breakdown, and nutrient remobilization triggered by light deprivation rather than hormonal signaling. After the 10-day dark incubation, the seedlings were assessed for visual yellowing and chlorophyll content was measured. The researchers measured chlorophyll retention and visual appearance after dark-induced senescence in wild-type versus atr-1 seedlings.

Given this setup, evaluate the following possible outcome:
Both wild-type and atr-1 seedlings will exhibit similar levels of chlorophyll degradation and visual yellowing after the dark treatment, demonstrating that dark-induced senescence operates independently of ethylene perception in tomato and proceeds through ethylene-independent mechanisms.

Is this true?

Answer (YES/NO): NO